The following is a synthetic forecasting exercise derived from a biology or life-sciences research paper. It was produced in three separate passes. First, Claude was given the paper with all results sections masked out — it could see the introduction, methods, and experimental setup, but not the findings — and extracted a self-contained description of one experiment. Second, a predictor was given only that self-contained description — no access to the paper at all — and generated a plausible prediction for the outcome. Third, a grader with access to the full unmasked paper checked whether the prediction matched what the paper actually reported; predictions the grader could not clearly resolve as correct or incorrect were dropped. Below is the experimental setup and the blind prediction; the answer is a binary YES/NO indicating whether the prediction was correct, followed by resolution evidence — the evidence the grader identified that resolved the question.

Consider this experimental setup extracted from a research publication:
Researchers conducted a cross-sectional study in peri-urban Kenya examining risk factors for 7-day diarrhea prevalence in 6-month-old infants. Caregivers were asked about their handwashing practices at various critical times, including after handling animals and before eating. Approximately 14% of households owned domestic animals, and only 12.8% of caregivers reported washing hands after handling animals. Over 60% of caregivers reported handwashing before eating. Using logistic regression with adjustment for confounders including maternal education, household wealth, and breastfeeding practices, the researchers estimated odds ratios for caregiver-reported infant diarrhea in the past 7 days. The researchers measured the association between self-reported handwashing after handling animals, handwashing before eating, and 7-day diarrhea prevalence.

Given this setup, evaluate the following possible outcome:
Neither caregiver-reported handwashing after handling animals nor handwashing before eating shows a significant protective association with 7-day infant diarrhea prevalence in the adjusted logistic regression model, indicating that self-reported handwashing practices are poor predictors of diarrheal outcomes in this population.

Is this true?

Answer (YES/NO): NO